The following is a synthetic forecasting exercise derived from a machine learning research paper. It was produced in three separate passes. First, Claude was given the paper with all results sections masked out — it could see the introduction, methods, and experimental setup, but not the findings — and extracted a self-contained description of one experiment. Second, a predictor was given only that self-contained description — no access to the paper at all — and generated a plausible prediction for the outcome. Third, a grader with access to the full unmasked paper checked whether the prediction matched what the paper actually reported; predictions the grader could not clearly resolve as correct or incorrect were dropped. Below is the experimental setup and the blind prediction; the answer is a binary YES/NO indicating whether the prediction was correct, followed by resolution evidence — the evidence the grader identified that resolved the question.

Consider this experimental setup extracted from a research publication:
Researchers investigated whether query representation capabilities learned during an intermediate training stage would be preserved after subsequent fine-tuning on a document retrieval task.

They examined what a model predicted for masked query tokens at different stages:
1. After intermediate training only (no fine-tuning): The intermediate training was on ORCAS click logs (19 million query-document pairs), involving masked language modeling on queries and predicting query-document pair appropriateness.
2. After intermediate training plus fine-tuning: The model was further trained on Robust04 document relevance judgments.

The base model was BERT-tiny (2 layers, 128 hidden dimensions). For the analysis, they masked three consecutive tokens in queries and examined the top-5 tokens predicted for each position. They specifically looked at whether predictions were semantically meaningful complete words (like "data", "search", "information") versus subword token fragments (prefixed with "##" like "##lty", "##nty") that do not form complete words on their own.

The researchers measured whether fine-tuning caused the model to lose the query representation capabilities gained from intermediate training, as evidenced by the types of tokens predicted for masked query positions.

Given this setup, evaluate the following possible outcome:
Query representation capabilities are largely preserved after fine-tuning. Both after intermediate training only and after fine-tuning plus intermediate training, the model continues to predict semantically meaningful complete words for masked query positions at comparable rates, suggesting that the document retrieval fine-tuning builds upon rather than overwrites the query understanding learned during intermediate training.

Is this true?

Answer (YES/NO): NO